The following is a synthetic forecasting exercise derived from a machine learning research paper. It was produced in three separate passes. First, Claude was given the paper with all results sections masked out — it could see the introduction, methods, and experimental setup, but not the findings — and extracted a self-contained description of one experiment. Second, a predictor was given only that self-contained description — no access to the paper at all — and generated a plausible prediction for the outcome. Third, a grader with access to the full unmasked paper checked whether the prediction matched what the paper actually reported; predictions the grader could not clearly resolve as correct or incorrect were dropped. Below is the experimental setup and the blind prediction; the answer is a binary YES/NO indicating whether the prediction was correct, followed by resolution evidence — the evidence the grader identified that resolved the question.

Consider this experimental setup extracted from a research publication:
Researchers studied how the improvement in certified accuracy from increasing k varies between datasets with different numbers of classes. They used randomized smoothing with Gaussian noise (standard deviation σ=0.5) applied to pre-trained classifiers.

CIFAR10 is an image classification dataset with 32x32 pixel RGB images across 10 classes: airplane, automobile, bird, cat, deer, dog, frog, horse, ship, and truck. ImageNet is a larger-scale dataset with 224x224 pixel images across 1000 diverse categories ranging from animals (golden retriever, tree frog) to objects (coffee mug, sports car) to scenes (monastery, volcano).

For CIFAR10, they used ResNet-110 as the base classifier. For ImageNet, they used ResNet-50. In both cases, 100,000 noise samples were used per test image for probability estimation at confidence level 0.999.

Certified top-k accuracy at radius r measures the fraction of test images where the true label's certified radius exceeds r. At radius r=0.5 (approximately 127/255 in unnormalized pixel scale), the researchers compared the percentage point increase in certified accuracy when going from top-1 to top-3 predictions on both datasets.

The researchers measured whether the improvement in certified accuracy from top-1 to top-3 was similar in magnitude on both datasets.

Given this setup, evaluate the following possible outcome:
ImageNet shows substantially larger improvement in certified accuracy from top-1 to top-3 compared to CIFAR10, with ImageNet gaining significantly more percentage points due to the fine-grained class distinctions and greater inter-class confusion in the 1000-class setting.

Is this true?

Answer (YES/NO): NO